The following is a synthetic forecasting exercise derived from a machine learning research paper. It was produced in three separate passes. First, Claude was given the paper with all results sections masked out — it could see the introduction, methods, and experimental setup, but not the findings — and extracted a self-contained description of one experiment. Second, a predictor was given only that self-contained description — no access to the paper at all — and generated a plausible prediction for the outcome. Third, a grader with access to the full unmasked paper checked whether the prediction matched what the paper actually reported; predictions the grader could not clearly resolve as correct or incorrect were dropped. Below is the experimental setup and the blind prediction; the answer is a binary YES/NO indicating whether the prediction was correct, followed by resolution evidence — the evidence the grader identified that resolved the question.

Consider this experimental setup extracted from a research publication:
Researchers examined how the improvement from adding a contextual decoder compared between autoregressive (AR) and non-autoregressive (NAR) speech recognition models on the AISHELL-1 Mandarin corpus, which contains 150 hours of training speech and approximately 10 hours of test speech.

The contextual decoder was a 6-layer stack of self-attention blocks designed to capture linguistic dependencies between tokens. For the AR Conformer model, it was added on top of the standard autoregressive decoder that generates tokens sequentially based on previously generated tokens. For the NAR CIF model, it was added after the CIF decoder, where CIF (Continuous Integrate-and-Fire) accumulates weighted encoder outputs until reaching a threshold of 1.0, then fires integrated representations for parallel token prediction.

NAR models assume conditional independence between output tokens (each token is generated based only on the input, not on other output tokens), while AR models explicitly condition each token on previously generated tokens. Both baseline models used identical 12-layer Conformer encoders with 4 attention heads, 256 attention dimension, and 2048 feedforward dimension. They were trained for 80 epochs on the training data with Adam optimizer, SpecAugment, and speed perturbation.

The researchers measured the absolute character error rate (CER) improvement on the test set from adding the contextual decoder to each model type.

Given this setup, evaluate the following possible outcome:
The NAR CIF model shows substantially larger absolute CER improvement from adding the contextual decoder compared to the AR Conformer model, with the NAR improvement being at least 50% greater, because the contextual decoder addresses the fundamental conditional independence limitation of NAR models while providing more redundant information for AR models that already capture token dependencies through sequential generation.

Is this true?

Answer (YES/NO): NO